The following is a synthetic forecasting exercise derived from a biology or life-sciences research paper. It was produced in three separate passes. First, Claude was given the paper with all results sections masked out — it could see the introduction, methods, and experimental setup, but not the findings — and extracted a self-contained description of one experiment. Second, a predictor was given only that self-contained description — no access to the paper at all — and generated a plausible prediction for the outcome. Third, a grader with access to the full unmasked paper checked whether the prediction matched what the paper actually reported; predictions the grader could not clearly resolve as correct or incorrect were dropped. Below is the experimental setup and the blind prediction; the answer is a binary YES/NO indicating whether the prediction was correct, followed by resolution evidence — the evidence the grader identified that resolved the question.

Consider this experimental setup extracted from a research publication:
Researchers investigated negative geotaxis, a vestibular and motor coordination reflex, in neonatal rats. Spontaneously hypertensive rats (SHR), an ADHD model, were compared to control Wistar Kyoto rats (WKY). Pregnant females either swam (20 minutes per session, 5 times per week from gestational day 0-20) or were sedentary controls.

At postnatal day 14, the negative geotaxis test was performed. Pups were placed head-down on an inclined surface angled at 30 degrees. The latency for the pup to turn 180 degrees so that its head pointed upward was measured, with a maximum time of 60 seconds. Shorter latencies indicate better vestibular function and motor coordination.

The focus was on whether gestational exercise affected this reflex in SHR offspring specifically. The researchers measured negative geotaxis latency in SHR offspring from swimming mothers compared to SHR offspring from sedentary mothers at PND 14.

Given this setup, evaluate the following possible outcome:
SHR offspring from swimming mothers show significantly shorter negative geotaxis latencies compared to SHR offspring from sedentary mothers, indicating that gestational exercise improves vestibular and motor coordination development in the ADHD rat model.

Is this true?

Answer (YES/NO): NO